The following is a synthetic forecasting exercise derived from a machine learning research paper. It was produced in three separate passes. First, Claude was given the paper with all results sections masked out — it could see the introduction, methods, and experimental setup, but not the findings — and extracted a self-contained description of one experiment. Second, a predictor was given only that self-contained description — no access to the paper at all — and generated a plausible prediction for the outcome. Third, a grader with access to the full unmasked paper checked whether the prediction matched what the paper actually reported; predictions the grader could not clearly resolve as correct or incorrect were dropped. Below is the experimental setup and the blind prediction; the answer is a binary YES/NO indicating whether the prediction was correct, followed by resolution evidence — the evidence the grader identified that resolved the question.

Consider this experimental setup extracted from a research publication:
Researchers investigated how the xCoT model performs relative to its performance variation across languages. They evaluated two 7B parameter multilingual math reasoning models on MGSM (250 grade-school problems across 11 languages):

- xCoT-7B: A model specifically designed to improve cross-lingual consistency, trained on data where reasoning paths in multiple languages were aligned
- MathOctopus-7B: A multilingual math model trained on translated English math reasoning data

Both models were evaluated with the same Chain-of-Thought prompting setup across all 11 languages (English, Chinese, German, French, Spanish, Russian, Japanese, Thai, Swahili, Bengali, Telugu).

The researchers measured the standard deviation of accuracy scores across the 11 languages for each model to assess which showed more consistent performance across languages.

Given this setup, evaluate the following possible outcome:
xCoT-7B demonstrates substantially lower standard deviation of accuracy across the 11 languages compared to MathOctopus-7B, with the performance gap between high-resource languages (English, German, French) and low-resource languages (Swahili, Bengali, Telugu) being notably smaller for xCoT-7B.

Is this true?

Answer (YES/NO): YES